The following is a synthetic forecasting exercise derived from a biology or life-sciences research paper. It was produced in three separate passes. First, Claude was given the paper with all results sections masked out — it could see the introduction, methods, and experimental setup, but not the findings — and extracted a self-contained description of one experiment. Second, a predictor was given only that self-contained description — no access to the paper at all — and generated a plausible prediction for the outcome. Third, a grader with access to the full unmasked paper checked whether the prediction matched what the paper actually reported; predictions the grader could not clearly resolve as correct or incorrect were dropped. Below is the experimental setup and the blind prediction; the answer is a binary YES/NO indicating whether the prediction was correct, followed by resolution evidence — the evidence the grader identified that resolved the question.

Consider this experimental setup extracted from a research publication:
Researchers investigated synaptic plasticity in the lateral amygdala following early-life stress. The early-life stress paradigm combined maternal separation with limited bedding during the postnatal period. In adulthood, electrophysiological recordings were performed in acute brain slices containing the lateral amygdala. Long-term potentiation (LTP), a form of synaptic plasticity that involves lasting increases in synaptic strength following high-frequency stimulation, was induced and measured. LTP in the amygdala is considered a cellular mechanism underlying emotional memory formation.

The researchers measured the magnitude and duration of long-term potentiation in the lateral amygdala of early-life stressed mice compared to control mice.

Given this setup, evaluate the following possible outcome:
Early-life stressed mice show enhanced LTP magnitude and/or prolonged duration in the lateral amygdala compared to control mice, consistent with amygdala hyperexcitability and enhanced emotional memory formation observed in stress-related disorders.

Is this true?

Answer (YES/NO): NO